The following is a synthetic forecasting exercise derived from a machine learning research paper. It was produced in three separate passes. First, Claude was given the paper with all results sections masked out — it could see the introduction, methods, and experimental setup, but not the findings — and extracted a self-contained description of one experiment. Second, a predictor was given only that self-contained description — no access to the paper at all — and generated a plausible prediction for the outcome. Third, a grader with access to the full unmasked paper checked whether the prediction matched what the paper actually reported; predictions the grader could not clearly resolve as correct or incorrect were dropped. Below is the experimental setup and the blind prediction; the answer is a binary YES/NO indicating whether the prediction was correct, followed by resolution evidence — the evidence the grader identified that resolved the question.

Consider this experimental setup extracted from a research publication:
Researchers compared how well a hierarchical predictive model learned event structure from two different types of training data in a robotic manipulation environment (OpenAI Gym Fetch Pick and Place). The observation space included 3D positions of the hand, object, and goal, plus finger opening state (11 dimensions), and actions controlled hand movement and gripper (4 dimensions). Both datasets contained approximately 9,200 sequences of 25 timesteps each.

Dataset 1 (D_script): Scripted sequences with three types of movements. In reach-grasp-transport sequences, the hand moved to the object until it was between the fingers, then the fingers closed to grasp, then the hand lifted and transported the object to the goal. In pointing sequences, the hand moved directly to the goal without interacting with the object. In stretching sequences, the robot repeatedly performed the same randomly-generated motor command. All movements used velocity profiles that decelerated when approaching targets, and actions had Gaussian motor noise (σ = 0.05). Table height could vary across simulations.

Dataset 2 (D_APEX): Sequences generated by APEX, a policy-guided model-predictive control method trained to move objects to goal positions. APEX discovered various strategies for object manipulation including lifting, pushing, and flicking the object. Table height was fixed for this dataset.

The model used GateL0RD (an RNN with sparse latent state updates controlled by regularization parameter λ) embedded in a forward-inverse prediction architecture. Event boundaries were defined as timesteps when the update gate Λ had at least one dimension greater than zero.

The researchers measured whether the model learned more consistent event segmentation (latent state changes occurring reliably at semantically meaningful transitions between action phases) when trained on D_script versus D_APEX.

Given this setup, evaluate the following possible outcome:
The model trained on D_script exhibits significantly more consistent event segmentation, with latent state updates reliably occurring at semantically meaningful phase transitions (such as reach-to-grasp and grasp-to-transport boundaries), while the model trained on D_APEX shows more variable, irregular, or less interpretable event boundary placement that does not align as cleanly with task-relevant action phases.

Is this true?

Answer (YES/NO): NO